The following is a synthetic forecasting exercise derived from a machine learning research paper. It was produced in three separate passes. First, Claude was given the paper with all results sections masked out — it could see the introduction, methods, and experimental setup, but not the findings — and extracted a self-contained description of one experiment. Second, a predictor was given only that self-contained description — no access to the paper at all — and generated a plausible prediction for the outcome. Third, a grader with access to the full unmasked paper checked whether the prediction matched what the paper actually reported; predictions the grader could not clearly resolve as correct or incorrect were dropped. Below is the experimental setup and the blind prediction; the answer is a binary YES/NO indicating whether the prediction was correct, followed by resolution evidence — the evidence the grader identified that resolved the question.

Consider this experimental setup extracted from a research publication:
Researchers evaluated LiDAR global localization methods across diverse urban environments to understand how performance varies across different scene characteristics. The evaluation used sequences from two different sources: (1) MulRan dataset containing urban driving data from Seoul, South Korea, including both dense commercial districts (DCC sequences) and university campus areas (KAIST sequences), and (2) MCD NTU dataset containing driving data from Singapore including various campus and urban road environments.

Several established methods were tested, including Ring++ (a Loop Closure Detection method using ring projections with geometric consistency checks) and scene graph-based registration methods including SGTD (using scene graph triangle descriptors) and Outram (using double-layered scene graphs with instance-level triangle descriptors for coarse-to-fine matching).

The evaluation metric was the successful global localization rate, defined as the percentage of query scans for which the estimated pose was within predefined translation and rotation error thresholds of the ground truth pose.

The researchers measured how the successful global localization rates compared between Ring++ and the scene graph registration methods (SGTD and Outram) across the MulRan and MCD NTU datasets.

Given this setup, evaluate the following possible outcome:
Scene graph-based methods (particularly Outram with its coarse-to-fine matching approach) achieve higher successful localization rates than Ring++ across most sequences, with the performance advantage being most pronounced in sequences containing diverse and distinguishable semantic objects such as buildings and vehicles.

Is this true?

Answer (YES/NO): NO